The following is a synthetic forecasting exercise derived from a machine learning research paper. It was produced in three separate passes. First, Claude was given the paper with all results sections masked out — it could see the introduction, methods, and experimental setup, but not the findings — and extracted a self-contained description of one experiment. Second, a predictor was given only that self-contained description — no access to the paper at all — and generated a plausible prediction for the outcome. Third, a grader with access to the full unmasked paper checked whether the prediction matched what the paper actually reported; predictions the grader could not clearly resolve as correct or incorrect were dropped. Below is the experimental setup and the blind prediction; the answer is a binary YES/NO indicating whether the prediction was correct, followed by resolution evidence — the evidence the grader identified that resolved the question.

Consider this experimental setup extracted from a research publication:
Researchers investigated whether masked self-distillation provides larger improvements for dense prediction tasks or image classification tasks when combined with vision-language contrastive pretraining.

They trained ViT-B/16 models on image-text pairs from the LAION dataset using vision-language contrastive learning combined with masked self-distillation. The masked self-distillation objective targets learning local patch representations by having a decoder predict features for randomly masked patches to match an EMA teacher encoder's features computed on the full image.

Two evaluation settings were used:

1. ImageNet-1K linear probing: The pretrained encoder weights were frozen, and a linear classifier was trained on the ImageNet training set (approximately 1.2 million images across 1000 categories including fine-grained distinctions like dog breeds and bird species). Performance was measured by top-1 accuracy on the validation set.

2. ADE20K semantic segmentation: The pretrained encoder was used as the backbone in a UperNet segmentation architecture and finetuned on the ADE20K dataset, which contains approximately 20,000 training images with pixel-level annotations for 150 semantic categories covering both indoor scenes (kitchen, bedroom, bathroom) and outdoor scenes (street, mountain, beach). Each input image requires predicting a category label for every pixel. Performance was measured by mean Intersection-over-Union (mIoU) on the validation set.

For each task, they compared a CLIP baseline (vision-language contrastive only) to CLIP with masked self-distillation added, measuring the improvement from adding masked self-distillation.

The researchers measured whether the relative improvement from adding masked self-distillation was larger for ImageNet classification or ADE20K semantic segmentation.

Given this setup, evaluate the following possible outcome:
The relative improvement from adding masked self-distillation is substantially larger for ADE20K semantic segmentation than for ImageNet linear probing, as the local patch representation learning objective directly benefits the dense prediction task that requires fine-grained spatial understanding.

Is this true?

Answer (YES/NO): NO